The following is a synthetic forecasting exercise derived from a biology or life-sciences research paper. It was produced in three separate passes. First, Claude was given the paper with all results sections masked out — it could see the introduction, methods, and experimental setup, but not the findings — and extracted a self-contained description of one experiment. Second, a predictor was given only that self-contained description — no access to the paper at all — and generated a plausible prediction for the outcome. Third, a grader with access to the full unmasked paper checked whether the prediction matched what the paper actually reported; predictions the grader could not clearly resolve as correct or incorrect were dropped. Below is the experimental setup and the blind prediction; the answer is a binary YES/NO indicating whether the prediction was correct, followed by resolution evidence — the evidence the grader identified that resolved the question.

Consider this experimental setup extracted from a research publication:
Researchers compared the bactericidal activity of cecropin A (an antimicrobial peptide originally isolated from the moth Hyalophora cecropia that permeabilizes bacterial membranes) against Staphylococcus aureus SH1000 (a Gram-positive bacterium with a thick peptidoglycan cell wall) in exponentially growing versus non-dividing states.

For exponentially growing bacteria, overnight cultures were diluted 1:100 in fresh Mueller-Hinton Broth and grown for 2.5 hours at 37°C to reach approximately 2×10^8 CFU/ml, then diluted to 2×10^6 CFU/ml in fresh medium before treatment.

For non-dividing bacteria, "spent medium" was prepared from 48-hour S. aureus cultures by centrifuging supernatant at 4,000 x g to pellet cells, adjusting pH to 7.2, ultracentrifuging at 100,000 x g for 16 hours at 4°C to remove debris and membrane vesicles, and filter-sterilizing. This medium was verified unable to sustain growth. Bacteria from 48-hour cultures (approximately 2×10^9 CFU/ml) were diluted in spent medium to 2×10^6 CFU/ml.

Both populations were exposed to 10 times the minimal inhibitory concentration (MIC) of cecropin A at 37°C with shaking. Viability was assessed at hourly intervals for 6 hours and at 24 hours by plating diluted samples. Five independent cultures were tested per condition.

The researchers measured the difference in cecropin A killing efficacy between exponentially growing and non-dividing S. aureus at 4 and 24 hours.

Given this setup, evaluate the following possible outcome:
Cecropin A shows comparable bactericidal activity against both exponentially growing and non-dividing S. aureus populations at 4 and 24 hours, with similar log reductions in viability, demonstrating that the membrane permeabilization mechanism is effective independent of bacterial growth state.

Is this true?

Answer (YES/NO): NO